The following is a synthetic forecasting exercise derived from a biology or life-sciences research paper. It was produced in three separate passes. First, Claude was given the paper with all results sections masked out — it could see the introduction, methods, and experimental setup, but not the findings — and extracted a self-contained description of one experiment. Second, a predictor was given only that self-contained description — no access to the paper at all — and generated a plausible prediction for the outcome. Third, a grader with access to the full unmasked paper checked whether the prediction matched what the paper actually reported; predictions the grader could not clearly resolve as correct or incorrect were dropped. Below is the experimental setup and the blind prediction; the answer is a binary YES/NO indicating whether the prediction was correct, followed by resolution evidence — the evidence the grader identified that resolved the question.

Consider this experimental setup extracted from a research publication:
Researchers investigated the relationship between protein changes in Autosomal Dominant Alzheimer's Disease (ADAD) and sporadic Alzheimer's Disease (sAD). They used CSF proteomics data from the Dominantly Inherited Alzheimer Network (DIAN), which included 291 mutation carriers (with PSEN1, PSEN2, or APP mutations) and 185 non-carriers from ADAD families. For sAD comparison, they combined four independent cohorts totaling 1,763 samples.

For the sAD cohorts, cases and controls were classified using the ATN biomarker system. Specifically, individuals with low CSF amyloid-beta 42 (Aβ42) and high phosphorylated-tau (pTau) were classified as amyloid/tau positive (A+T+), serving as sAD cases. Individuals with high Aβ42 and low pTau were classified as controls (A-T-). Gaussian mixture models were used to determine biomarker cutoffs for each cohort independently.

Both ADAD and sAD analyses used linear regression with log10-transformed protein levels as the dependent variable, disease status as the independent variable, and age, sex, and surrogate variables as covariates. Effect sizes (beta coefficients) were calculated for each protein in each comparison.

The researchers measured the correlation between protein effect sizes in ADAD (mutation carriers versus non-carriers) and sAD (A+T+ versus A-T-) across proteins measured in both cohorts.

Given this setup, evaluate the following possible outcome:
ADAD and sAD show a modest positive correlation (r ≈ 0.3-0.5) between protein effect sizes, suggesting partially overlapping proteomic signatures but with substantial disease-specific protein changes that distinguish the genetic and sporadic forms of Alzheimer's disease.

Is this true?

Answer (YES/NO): NO